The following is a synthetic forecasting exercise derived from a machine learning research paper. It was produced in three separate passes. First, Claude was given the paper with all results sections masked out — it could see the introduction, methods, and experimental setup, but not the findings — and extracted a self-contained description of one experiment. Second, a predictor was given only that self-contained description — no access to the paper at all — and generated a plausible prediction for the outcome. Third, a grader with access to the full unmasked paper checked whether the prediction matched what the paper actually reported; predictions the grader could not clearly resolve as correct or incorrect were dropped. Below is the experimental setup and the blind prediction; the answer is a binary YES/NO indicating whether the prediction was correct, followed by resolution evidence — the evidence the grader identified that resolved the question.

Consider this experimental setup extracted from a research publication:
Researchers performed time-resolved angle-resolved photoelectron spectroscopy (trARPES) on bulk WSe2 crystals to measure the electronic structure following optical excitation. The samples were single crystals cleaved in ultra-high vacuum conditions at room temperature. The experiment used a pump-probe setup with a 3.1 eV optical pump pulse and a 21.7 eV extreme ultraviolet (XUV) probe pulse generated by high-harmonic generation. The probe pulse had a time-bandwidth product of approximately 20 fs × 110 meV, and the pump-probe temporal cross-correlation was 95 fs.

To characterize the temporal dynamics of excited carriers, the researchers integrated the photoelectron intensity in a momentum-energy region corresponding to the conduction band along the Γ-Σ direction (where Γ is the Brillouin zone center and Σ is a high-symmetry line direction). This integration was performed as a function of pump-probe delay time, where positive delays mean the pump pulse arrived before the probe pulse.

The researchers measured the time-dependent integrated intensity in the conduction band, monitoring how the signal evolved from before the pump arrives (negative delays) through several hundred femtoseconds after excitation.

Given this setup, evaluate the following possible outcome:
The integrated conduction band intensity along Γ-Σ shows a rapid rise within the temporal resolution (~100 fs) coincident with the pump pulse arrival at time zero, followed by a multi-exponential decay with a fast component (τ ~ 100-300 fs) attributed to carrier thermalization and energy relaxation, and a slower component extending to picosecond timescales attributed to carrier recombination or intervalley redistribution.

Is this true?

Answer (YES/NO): NO